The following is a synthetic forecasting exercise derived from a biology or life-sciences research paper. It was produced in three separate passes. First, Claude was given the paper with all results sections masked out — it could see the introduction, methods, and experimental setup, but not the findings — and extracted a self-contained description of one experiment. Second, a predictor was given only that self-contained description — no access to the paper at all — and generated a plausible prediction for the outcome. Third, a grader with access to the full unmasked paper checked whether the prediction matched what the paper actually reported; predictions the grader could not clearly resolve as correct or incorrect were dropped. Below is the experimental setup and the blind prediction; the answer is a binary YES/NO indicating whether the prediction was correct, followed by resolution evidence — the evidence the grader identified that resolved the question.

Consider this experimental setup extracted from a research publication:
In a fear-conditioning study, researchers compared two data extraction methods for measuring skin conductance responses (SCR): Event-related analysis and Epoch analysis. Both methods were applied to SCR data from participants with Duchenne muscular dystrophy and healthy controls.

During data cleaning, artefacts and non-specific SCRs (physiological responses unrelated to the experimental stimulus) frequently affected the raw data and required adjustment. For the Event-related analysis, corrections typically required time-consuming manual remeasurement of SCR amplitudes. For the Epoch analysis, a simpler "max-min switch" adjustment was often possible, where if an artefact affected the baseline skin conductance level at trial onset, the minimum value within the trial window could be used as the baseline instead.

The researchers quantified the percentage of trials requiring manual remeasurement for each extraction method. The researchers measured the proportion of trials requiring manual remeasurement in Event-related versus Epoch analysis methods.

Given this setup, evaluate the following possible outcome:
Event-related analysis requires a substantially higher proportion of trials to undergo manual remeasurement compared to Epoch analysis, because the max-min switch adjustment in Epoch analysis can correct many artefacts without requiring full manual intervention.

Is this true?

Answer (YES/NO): YES